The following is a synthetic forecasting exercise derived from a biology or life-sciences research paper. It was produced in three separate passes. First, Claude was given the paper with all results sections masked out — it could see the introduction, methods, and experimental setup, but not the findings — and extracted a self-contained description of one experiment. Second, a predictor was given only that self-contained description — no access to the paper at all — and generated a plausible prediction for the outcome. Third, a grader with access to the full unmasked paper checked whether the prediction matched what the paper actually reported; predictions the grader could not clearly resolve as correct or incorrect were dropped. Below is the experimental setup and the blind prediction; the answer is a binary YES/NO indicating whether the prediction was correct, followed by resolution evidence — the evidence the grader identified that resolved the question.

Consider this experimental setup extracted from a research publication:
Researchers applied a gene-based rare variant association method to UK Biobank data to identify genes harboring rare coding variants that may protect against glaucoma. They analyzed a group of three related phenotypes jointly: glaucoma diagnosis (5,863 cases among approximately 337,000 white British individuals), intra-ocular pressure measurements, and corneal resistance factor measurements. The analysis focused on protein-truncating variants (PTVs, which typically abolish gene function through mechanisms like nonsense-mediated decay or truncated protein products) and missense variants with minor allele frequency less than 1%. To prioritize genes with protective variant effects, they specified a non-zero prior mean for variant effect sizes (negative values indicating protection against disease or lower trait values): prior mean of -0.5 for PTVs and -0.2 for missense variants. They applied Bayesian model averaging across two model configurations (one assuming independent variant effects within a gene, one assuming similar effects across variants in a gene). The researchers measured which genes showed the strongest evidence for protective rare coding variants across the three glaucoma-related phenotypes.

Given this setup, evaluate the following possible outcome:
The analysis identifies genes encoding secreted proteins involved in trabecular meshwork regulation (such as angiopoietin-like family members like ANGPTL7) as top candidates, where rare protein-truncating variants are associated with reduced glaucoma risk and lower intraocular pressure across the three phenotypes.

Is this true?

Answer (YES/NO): NO